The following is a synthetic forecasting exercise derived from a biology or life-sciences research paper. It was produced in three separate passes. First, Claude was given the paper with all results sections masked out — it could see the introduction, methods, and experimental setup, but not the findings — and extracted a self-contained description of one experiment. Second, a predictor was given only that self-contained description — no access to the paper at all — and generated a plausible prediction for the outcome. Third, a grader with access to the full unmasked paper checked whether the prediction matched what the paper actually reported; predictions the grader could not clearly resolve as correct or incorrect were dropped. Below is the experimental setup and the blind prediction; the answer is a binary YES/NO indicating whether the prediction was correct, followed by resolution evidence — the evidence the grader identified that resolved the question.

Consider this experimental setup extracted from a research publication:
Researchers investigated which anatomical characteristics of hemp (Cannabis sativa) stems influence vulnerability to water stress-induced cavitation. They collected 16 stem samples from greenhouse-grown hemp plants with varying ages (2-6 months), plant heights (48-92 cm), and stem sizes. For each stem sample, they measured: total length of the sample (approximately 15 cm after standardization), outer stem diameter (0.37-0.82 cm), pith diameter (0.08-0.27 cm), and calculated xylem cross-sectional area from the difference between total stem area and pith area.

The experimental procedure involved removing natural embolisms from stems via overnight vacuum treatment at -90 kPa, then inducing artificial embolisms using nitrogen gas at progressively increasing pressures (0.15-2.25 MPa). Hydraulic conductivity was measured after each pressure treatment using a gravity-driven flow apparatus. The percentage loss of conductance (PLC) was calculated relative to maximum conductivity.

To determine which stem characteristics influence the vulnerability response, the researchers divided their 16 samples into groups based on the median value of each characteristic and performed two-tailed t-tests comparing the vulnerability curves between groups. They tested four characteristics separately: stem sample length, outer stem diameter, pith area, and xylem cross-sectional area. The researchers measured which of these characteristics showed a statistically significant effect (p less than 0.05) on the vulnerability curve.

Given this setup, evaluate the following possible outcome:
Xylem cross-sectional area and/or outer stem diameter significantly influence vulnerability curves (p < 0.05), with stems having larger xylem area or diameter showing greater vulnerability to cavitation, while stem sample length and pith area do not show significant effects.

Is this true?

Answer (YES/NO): NO